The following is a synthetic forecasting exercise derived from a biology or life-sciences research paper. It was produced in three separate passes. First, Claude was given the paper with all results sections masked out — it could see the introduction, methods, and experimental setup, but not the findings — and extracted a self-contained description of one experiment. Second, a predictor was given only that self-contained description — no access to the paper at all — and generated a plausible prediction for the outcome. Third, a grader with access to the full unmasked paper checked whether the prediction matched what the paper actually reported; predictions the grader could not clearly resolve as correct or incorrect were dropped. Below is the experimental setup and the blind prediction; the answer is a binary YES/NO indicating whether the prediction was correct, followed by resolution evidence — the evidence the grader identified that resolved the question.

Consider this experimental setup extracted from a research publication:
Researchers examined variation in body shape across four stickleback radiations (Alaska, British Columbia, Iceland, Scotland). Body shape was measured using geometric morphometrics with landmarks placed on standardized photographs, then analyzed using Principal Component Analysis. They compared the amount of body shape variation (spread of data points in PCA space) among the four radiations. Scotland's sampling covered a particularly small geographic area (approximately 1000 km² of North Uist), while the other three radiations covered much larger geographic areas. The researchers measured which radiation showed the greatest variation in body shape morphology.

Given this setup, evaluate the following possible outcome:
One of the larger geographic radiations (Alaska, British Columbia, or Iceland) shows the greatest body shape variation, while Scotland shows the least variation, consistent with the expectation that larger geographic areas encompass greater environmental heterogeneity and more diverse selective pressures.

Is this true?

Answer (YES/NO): NO